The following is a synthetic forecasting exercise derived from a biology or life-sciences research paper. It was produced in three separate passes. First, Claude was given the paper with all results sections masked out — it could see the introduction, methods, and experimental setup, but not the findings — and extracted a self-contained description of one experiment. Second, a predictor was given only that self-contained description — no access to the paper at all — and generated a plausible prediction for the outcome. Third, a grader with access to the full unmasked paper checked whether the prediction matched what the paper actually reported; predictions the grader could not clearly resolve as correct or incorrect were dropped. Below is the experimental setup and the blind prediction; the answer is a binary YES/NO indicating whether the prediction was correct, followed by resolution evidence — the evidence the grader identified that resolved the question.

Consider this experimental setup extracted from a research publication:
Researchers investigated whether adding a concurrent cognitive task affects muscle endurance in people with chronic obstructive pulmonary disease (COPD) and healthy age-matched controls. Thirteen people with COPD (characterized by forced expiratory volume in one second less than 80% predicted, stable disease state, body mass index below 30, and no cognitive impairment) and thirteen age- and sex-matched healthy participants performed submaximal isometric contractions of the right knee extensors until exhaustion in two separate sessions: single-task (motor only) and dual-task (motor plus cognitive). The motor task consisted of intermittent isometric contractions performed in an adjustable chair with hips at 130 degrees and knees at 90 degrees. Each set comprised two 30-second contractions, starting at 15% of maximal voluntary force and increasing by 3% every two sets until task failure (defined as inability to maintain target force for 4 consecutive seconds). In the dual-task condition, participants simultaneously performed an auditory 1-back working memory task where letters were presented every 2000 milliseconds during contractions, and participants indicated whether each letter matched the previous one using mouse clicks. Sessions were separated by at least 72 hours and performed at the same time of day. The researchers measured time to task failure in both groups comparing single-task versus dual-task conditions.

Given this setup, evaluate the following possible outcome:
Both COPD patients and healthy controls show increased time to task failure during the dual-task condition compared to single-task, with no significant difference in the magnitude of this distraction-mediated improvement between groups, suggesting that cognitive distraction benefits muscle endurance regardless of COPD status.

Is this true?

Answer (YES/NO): NO